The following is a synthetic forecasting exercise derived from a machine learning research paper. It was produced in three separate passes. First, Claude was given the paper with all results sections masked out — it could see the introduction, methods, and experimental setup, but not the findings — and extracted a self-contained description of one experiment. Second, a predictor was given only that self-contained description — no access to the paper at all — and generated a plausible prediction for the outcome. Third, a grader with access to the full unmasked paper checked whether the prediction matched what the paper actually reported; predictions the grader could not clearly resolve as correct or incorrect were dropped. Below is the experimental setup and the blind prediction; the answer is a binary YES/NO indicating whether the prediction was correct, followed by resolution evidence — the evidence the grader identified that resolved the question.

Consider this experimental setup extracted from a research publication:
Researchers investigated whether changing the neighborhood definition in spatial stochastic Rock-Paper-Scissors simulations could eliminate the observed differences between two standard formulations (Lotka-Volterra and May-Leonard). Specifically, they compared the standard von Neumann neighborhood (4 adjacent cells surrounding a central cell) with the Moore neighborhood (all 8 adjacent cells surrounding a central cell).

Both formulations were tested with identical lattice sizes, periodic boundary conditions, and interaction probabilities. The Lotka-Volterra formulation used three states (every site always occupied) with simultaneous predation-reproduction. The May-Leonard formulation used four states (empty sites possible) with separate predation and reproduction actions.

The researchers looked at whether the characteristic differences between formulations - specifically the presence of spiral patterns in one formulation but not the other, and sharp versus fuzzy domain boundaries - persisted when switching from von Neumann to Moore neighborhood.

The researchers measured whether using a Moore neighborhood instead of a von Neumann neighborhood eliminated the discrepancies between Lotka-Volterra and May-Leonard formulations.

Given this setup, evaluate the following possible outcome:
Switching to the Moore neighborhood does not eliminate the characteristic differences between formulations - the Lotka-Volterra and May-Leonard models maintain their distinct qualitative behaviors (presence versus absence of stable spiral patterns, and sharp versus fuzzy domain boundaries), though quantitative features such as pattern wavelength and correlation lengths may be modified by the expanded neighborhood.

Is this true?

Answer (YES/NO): YES